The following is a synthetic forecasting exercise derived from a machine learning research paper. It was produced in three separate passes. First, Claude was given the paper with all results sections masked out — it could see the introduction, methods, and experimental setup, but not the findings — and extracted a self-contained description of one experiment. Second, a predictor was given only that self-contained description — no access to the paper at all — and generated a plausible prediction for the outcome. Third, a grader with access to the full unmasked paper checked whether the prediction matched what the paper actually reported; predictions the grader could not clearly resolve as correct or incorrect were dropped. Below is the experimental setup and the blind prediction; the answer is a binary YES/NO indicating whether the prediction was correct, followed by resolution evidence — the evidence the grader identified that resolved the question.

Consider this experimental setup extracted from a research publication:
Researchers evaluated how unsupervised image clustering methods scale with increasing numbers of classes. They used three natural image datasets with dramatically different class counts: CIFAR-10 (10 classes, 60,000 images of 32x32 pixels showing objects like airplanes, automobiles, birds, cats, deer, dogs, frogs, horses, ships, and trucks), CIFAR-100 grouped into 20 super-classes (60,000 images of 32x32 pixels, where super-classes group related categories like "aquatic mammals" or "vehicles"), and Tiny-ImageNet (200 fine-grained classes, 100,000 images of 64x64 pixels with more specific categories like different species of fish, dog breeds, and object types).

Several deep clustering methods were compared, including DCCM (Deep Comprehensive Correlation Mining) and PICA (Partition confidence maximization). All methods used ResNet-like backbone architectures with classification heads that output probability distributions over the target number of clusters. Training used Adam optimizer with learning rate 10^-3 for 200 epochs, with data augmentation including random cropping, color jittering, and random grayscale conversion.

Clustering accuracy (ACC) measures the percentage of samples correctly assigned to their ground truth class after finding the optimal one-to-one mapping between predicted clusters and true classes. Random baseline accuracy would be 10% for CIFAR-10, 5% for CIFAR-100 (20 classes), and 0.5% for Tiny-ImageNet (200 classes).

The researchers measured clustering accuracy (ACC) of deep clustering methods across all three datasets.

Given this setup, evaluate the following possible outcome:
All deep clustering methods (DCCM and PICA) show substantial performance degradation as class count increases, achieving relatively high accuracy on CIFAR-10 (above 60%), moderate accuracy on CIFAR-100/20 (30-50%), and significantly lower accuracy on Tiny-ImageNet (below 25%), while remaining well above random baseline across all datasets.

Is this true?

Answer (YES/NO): YES